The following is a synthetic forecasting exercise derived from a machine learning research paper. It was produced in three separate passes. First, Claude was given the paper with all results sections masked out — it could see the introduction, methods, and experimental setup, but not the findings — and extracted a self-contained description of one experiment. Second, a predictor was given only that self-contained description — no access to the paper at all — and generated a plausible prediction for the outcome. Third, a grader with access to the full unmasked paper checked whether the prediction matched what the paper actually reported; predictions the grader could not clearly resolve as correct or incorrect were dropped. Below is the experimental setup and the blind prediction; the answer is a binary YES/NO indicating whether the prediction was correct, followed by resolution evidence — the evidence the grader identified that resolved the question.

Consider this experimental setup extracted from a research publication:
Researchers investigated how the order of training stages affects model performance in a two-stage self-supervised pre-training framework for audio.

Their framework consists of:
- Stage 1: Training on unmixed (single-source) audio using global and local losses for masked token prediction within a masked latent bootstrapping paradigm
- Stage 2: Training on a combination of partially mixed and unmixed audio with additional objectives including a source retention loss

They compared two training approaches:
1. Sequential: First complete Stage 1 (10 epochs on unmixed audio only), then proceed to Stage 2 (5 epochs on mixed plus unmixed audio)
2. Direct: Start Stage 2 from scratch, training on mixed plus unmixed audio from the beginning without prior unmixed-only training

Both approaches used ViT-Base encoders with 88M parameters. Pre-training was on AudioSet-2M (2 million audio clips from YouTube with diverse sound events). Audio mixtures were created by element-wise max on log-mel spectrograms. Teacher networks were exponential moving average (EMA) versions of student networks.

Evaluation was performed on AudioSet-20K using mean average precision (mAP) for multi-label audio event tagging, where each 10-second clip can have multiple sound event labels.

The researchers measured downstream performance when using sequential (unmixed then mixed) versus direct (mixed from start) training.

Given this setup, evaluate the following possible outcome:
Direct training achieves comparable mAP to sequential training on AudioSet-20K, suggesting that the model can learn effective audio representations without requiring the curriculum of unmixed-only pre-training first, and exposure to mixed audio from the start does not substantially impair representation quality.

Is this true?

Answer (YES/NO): NO